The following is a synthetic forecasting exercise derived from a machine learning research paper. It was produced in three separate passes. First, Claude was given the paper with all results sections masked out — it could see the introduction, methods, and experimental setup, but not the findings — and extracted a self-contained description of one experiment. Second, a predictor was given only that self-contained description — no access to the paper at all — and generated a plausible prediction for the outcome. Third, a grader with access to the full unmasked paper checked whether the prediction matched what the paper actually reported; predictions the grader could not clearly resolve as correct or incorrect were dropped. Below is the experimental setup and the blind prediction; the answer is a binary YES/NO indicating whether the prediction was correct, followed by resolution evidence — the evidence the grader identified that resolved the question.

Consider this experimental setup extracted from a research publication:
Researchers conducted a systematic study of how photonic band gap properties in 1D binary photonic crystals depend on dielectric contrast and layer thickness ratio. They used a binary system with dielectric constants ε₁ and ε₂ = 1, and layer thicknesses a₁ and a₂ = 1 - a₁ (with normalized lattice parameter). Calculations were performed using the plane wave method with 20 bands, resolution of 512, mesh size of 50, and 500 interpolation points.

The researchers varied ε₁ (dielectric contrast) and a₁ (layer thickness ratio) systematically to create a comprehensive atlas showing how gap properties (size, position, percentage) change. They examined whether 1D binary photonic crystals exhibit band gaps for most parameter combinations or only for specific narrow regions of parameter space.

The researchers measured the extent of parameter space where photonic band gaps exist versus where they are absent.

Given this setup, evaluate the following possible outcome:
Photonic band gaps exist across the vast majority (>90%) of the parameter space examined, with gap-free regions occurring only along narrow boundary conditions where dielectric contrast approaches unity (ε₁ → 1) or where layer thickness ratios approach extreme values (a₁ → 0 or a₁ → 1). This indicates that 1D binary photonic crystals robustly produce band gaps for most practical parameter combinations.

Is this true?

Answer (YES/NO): NO